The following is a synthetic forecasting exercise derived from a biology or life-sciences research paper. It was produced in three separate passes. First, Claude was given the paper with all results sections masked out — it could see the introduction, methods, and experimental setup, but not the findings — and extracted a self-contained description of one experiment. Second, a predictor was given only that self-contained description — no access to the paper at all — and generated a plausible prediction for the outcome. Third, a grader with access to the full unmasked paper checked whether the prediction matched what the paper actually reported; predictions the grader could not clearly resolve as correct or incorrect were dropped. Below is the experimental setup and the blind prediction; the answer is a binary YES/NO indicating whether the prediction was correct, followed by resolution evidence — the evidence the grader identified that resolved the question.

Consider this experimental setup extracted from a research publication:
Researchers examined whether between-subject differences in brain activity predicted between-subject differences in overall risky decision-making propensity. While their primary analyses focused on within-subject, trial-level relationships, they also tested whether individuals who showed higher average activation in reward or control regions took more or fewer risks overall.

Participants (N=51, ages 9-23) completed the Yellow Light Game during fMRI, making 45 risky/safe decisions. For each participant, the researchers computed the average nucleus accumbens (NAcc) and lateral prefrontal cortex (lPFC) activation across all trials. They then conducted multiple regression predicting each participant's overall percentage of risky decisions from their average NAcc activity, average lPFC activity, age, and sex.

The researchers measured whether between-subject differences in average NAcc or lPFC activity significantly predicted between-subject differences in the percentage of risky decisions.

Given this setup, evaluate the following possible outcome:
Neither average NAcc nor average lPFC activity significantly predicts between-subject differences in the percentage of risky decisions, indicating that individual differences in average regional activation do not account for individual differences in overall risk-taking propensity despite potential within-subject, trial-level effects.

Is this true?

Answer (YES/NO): YES